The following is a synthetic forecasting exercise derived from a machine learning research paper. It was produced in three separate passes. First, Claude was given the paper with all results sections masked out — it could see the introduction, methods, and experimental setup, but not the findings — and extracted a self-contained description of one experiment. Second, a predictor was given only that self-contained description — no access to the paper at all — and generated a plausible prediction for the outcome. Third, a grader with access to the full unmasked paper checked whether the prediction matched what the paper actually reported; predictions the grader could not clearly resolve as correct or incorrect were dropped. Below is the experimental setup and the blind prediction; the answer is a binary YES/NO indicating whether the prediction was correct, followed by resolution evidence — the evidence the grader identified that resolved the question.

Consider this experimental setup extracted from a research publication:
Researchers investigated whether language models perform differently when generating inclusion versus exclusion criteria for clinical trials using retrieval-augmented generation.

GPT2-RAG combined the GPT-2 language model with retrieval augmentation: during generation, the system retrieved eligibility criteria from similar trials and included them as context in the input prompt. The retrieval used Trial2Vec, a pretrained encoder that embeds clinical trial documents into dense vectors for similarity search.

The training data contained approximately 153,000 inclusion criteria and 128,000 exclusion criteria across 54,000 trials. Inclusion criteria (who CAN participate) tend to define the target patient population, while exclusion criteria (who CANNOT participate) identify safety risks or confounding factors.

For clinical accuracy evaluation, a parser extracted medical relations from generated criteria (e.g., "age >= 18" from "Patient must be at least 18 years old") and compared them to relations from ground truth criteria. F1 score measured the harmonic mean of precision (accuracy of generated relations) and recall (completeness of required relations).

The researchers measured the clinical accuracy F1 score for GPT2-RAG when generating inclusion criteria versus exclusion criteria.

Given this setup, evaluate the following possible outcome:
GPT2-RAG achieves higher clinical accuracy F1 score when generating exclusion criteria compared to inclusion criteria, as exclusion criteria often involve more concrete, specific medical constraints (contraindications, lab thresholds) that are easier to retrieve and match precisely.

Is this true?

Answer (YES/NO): NO